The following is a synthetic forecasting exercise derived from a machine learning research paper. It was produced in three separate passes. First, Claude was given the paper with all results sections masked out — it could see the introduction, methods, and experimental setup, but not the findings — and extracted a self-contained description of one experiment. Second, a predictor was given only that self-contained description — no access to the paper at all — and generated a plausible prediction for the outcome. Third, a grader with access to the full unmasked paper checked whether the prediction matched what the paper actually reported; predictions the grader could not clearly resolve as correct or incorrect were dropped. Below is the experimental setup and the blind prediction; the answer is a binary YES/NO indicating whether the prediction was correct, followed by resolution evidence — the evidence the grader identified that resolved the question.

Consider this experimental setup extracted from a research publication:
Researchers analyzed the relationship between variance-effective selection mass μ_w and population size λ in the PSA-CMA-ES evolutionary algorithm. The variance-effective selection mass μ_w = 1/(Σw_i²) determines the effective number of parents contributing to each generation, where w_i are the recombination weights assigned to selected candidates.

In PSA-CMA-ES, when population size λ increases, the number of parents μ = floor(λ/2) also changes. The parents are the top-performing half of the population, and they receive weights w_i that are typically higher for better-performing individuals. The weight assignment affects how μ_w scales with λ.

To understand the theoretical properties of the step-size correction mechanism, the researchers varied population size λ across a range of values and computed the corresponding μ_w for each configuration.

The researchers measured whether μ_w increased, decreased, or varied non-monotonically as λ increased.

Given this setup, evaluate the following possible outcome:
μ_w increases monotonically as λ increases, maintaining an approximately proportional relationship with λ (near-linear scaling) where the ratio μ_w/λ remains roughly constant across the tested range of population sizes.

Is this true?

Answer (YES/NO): YES